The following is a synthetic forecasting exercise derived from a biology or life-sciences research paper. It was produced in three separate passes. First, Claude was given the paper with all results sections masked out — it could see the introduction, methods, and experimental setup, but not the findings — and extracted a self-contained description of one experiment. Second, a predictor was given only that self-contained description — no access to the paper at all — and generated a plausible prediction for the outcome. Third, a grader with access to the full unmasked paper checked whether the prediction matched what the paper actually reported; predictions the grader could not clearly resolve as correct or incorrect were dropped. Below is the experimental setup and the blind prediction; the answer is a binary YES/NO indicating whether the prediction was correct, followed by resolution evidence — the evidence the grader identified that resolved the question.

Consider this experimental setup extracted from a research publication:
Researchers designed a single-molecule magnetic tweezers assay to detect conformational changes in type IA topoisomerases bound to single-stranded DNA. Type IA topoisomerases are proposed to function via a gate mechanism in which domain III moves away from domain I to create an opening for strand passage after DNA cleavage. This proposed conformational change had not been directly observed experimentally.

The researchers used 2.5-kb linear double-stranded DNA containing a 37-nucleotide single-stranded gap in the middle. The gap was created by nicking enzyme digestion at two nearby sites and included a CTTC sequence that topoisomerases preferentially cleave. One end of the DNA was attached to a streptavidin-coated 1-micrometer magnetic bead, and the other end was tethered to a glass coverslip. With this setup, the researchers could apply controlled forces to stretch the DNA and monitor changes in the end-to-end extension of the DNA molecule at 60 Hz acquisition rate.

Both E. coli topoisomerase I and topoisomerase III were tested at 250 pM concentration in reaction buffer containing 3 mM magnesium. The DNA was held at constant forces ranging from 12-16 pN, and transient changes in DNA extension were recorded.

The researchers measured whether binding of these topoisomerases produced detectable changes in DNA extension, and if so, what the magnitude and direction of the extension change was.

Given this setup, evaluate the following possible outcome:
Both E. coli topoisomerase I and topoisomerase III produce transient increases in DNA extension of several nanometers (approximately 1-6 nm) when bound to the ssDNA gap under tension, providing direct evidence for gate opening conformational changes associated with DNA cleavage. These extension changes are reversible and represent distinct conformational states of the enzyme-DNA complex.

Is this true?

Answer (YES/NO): YES